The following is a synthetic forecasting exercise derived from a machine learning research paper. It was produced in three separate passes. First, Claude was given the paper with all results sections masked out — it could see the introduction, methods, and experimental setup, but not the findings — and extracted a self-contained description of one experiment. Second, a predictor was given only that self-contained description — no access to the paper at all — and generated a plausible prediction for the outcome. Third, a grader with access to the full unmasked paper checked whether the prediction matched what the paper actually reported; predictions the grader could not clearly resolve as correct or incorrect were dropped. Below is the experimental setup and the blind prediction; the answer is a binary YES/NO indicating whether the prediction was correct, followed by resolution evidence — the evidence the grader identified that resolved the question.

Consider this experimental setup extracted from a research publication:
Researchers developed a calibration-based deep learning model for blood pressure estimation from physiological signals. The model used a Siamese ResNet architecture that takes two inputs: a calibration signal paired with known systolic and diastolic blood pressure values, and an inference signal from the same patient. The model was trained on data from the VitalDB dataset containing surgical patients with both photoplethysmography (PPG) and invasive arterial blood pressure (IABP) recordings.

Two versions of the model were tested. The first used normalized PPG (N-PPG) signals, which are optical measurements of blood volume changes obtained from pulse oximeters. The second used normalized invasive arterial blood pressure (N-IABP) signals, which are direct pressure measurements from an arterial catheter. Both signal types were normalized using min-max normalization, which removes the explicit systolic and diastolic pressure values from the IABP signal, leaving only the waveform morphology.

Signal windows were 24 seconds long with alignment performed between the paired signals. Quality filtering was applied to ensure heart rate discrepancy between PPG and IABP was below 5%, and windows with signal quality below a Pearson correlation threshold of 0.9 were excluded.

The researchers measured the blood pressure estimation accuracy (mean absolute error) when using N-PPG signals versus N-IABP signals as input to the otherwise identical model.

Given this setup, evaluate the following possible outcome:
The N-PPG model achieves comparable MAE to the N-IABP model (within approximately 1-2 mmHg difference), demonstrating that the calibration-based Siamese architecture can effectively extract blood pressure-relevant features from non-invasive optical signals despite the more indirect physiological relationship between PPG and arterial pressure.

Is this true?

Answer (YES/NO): NO